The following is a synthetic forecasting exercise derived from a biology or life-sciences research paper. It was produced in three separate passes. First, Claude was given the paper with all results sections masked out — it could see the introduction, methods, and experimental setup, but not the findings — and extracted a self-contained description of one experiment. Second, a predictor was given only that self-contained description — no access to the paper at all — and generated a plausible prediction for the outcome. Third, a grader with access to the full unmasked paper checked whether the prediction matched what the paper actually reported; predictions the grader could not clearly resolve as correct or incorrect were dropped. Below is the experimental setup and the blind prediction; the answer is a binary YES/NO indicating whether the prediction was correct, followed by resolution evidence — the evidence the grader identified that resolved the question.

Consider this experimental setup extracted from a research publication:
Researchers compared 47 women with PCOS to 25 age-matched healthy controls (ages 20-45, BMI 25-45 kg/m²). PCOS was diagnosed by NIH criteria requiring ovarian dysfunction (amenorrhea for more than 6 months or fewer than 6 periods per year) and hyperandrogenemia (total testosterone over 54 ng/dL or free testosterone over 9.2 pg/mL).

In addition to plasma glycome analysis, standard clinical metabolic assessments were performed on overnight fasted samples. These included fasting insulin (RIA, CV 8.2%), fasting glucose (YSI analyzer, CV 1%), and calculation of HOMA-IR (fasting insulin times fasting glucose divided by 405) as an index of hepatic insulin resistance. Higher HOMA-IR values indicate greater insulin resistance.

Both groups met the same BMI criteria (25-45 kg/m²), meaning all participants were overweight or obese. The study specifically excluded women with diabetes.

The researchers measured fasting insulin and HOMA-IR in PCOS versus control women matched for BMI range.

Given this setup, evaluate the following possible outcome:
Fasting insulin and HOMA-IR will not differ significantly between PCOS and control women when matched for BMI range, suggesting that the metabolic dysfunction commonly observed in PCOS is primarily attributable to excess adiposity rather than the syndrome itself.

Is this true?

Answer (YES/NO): NO